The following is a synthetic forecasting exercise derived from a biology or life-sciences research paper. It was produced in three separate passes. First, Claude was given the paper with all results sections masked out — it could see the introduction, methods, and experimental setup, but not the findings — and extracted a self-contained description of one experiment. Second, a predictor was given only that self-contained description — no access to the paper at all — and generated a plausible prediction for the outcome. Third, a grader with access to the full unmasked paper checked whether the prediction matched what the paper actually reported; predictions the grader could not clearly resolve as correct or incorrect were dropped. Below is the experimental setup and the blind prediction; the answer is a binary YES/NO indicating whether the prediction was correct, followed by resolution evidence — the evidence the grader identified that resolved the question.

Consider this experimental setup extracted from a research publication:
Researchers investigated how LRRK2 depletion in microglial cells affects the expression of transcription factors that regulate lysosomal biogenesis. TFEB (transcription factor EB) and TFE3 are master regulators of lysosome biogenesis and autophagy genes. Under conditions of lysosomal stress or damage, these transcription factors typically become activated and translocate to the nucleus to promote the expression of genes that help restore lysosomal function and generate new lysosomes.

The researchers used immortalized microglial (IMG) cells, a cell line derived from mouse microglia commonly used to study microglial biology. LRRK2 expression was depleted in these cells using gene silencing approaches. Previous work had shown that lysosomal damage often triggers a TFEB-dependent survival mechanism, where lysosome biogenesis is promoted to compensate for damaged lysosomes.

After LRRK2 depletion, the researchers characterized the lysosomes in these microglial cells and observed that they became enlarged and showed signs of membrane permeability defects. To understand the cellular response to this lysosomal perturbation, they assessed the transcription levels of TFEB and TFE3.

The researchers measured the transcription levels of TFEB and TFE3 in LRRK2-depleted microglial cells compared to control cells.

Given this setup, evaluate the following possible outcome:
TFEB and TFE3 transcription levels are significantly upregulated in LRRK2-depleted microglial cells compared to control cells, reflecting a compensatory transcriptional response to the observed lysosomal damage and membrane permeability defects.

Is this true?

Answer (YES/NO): NO